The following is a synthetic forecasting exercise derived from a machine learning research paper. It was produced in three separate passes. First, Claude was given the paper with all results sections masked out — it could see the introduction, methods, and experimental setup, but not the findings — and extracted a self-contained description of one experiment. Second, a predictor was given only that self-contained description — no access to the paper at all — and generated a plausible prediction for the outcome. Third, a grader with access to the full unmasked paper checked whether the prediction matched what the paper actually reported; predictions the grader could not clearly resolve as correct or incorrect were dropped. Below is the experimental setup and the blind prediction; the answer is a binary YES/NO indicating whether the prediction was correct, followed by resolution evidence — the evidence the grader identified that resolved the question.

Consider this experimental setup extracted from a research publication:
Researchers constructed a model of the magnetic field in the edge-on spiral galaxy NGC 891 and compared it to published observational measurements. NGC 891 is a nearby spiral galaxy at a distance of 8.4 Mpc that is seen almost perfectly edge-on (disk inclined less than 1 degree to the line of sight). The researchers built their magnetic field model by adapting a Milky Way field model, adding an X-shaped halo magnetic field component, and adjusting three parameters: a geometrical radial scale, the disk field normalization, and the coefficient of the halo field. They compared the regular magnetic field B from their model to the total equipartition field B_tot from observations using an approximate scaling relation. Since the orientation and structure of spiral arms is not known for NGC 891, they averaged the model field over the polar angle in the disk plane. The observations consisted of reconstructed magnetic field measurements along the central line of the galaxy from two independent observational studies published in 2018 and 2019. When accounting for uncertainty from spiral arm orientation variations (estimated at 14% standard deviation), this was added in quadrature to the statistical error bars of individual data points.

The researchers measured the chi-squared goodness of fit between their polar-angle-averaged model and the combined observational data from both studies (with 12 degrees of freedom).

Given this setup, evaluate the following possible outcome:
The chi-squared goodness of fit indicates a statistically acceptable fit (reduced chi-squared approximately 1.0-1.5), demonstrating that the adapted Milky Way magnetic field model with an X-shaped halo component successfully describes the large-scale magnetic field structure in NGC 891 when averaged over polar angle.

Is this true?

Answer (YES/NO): NO